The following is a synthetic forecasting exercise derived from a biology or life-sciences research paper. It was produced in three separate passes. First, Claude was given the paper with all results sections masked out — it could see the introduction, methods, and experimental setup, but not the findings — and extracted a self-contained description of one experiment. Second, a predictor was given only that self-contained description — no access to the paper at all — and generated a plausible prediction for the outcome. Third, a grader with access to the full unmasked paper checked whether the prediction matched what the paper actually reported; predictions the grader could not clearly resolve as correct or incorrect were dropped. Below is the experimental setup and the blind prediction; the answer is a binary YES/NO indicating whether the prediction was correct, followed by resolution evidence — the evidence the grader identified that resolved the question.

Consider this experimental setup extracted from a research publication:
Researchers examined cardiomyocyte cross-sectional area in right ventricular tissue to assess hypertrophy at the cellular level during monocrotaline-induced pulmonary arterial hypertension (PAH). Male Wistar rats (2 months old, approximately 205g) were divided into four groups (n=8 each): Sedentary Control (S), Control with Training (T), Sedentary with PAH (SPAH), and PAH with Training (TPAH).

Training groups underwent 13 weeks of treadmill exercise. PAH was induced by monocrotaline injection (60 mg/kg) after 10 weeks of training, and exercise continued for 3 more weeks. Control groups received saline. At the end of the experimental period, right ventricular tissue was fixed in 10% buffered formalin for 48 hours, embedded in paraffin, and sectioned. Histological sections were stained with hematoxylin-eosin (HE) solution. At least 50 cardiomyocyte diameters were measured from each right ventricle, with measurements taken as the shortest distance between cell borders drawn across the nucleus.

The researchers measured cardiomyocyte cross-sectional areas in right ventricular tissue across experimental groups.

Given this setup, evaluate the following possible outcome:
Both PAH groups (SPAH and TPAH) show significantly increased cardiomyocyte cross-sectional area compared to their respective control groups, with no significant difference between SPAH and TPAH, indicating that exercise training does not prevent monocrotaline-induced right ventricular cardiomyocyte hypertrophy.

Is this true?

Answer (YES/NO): YES